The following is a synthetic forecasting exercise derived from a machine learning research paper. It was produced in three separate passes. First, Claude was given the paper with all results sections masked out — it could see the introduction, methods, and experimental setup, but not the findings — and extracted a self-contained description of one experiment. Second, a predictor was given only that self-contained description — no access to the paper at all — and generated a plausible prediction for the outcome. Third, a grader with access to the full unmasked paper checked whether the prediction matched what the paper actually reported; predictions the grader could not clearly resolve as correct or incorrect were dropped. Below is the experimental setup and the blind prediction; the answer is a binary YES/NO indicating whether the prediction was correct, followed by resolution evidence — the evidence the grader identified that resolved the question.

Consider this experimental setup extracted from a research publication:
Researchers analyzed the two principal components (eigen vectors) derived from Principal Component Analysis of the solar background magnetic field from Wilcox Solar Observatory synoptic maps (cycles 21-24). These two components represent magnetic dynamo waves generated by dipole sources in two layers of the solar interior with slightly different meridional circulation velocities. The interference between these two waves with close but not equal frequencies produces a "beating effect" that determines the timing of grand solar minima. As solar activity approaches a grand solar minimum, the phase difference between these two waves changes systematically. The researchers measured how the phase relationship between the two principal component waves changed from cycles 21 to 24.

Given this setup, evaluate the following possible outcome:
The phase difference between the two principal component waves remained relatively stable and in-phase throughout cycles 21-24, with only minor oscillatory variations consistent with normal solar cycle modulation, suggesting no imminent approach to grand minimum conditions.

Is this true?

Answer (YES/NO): NO